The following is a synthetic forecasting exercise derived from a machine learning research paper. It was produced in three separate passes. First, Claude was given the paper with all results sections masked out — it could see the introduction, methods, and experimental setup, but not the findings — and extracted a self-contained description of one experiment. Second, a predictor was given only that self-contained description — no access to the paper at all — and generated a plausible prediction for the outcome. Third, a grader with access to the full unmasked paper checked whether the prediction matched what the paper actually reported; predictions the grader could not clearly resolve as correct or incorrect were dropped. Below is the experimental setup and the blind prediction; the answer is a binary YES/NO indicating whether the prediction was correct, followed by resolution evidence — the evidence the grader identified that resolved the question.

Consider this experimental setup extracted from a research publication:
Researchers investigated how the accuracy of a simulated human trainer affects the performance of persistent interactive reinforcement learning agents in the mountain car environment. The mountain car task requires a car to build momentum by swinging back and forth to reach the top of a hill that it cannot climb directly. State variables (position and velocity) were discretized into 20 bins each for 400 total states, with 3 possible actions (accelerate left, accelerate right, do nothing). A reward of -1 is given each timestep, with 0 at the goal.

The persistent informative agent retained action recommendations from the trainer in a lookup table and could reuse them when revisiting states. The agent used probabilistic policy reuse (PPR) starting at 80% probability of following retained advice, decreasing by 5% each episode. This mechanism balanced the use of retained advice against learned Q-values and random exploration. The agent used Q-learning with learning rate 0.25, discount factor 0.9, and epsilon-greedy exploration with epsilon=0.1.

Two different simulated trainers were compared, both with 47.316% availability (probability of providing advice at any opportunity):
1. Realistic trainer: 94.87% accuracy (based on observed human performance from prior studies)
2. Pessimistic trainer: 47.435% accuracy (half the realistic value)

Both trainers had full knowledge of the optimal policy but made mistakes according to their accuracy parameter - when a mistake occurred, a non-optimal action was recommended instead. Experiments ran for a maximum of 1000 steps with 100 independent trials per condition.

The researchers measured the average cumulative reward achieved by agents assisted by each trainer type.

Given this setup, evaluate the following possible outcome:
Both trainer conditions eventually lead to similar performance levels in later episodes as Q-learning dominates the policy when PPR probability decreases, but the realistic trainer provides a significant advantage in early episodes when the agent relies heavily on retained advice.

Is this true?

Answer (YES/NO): NO